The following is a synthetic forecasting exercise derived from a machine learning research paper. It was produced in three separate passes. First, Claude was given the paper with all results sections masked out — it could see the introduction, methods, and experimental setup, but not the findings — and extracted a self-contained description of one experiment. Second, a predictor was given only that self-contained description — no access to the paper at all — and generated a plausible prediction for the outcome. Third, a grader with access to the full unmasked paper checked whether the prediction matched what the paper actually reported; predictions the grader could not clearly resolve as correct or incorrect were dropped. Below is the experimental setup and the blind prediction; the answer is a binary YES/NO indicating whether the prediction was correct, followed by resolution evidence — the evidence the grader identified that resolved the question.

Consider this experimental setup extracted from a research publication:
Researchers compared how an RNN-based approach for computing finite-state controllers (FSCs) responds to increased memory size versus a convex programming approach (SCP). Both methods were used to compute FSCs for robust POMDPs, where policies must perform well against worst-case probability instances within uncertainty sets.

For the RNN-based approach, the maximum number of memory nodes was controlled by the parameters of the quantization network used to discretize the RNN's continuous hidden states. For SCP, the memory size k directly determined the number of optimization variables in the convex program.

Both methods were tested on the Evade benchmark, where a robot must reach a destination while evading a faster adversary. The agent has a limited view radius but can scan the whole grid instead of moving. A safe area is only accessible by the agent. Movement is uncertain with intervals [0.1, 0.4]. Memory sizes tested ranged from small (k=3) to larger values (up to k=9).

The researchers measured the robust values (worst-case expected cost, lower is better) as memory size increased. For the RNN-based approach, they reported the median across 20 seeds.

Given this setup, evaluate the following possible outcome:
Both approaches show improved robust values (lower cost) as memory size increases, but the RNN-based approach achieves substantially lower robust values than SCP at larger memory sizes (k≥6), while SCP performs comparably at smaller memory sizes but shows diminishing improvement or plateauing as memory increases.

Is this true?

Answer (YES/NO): NO